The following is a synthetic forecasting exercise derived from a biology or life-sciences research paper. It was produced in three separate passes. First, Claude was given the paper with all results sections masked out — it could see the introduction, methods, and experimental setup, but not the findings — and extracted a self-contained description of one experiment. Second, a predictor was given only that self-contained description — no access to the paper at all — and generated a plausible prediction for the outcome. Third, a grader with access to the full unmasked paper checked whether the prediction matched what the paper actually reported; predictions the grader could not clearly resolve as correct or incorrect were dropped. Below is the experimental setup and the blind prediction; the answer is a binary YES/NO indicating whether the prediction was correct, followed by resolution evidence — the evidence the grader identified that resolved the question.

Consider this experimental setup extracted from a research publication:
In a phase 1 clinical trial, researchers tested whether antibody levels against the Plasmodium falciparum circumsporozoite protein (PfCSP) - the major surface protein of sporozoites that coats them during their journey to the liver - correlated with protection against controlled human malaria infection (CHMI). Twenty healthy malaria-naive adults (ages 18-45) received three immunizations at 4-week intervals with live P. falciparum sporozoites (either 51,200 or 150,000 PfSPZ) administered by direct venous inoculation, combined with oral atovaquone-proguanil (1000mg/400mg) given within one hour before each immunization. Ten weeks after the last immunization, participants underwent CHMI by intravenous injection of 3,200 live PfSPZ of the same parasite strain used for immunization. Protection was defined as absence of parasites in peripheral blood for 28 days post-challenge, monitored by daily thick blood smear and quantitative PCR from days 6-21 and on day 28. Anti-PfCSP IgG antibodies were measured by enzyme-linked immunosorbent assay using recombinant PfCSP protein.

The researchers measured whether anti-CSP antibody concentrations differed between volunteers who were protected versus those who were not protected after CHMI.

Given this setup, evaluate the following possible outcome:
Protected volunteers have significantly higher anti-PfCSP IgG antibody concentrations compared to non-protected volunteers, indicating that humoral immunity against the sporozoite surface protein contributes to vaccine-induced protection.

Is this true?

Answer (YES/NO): NO